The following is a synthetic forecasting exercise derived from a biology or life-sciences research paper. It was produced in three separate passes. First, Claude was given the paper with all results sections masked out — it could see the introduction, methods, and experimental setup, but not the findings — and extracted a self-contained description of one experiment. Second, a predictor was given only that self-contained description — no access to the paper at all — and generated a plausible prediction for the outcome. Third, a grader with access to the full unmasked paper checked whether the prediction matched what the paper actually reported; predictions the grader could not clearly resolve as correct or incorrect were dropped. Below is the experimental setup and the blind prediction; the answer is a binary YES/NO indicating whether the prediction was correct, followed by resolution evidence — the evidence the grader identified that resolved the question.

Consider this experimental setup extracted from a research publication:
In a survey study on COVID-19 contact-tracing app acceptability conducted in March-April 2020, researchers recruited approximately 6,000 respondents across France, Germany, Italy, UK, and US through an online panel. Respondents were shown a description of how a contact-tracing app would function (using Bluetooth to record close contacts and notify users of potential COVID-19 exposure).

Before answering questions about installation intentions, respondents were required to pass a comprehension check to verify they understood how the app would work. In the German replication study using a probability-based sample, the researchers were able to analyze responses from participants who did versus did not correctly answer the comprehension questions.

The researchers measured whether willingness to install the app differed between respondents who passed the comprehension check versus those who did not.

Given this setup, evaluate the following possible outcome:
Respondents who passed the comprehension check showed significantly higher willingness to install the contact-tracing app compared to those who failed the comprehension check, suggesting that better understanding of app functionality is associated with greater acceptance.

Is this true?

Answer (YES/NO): YES